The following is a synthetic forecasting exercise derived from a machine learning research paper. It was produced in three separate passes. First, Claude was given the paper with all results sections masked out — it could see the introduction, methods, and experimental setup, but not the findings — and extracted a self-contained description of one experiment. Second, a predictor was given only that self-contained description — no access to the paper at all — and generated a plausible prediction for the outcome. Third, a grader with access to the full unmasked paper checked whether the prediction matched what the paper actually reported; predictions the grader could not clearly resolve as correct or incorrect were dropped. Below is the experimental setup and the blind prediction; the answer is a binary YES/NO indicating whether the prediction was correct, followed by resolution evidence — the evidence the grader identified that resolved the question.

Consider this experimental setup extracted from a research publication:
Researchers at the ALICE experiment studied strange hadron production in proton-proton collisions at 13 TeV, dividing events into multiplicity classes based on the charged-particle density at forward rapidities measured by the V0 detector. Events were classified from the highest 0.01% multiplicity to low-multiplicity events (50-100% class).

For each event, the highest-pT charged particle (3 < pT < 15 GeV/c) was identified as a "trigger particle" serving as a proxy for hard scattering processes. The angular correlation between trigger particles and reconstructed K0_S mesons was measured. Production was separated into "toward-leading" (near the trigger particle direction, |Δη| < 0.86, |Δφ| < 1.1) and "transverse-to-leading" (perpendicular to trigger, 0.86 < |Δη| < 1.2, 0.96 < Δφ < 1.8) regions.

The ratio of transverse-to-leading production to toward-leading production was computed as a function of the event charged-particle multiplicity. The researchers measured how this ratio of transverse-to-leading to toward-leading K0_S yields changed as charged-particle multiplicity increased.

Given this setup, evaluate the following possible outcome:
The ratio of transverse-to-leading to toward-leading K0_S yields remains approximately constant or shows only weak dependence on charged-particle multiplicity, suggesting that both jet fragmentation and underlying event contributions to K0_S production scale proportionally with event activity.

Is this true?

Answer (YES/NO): NO